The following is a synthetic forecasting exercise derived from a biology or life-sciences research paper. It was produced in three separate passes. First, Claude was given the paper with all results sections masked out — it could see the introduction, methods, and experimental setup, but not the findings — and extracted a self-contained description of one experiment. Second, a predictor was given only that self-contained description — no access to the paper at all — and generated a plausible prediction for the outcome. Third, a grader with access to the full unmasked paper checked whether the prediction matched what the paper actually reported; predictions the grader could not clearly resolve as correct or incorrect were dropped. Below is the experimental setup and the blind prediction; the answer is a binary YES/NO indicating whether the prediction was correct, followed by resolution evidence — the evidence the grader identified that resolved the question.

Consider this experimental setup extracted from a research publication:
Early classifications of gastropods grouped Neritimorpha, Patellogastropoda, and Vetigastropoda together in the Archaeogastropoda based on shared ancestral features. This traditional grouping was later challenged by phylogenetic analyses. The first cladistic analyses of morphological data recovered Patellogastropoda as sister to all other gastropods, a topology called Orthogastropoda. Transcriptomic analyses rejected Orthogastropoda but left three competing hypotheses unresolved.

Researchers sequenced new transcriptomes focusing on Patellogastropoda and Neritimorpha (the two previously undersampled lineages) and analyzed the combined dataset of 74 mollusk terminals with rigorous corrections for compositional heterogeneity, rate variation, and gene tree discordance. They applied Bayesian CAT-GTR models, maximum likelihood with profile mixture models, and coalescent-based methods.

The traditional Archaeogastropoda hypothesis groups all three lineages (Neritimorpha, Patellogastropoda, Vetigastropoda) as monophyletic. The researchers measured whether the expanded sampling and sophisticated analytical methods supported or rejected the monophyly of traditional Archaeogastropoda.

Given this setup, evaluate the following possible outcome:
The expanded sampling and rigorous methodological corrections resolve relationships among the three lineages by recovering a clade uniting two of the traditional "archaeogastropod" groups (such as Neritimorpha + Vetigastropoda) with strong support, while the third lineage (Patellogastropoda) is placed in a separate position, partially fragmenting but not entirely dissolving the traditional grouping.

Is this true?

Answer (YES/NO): NO